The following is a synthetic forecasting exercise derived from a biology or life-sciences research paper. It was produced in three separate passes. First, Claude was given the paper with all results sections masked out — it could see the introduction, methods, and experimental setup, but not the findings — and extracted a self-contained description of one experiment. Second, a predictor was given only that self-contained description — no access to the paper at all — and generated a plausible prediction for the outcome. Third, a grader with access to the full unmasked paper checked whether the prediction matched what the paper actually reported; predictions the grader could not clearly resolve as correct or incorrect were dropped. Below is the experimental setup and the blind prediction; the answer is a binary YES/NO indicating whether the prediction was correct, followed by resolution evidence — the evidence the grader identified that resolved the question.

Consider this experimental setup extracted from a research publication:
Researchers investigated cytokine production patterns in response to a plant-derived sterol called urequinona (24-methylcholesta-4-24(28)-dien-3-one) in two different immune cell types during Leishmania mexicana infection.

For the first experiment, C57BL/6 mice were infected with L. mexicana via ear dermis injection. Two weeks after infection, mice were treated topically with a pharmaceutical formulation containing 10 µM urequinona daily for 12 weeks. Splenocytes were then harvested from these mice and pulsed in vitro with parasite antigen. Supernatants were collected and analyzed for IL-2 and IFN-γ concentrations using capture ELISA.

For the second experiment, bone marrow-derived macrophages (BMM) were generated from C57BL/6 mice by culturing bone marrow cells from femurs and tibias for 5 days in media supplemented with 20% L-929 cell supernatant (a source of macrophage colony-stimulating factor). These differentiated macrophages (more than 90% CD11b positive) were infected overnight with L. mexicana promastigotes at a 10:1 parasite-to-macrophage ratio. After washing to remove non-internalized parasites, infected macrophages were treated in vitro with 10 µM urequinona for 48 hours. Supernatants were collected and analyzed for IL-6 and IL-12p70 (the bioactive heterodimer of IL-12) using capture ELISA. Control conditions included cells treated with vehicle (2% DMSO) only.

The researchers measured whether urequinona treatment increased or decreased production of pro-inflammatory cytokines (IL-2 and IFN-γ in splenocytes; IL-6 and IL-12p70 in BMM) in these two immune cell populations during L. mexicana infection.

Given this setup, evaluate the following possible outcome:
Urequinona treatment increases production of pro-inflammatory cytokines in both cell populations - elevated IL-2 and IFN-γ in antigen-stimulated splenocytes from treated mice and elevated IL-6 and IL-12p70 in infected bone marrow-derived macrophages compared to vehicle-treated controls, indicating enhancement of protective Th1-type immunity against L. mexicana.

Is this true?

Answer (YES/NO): NO